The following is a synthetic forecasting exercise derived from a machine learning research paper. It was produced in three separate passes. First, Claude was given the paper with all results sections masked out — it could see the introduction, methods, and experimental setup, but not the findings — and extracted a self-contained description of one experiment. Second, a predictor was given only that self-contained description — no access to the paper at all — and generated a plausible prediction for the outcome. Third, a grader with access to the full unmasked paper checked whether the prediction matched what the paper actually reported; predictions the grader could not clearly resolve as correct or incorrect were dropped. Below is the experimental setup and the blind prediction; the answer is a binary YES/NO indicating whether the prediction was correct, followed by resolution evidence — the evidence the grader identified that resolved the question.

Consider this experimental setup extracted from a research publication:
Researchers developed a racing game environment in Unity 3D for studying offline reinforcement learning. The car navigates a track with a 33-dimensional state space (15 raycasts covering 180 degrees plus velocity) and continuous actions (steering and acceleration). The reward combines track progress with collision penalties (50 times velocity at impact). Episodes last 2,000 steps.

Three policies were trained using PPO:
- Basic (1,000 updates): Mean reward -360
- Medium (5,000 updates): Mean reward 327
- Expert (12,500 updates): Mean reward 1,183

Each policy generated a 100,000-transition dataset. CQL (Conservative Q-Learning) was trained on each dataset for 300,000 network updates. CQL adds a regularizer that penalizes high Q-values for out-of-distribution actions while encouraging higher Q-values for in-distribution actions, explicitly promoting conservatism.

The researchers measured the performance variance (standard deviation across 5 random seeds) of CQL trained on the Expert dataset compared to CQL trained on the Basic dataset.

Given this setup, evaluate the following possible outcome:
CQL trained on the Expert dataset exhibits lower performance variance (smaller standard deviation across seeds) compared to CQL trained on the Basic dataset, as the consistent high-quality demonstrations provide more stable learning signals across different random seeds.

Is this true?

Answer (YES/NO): NO